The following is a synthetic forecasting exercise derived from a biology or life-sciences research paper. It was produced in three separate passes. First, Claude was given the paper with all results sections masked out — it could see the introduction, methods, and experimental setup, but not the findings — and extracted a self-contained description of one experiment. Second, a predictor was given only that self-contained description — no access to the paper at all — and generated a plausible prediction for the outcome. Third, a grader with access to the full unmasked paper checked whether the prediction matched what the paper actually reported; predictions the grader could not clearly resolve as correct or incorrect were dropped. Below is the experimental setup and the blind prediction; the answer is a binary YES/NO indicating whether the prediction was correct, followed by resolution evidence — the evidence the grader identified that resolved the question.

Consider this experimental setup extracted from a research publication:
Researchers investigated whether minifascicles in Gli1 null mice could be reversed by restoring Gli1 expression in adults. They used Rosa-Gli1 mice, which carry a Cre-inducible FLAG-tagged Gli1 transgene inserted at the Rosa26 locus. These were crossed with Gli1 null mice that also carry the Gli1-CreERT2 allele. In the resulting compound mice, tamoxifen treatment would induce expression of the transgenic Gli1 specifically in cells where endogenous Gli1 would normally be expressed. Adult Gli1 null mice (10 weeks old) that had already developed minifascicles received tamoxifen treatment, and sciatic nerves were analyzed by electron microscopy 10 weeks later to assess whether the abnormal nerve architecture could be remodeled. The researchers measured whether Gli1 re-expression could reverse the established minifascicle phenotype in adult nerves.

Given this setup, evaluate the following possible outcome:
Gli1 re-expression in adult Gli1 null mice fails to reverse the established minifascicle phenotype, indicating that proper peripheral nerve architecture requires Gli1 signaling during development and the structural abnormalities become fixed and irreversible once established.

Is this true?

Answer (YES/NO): YES